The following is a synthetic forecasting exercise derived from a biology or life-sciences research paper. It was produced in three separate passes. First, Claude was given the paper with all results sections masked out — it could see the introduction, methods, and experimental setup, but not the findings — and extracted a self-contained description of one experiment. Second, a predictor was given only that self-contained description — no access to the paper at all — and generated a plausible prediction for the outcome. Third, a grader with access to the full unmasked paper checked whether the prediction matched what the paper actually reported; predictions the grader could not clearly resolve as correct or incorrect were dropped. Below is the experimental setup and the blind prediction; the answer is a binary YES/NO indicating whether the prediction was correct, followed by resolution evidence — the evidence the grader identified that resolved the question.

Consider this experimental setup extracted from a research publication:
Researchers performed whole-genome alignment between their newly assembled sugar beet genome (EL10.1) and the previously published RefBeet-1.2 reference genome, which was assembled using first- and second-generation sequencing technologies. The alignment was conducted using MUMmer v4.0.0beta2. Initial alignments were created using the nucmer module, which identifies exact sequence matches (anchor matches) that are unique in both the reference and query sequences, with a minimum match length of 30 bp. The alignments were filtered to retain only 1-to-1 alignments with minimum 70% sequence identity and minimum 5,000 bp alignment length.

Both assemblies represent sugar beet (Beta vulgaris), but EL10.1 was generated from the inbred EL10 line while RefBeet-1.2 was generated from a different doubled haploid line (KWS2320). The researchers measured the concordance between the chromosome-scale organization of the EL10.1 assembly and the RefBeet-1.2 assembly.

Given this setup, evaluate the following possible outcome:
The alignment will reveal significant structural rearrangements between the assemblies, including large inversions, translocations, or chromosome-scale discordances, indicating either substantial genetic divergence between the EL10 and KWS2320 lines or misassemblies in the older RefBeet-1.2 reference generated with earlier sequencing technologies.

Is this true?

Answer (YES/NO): NO